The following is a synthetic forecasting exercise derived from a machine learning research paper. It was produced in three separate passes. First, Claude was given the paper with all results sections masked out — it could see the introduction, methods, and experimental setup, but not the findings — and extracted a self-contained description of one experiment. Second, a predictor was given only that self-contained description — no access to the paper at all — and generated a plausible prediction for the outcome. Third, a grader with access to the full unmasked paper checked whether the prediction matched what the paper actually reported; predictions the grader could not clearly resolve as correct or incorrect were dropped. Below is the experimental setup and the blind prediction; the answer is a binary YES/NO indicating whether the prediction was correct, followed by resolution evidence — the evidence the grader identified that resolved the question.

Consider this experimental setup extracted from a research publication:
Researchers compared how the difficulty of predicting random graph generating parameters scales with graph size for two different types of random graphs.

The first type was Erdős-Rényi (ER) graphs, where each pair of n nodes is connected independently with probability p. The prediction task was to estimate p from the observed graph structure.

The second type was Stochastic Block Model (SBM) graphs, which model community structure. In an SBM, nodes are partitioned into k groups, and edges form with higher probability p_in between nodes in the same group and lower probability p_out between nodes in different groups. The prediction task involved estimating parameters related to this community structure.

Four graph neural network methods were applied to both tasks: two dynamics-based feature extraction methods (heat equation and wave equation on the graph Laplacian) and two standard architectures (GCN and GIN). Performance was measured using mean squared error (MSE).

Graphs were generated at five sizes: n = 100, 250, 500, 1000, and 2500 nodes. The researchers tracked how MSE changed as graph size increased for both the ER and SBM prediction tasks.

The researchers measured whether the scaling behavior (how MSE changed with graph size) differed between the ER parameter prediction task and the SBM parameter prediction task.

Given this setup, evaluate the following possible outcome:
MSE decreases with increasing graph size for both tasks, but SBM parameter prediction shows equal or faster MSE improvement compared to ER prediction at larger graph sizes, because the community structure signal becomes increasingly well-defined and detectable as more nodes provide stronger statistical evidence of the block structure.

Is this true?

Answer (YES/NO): NO